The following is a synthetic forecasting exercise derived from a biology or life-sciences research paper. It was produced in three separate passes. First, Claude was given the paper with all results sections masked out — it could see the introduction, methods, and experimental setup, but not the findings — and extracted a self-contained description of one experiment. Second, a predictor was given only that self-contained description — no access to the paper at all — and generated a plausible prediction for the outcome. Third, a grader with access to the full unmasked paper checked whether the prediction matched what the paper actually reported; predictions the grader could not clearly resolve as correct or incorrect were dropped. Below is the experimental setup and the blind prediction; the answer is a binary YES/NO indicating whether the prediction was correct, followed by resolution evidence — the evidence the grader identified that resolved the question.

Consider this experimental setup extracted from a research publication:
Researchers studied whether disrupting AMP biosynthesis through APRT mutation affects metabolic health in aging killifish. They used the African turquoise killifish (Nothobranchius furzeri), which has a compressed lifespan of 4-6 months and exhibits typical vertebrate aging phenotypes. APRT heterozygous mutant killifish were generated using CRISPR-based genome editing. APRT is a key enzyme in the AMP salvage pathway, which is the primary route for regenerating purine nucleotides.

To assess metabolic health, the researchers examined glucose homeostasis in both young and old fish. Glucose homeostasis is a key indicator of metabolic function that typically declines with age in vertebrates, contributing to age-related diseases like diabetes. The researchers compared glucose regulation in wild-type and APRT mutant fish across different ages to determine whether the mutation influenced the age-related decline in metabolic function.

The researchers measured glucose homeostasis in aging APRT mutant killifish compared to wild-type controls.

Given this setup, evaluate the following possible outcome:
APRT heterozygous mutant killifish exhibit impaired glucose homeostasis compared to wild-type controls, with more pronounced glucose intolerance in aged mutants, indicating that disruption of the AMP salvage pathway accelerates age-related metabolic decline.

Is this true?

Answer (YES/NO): NO